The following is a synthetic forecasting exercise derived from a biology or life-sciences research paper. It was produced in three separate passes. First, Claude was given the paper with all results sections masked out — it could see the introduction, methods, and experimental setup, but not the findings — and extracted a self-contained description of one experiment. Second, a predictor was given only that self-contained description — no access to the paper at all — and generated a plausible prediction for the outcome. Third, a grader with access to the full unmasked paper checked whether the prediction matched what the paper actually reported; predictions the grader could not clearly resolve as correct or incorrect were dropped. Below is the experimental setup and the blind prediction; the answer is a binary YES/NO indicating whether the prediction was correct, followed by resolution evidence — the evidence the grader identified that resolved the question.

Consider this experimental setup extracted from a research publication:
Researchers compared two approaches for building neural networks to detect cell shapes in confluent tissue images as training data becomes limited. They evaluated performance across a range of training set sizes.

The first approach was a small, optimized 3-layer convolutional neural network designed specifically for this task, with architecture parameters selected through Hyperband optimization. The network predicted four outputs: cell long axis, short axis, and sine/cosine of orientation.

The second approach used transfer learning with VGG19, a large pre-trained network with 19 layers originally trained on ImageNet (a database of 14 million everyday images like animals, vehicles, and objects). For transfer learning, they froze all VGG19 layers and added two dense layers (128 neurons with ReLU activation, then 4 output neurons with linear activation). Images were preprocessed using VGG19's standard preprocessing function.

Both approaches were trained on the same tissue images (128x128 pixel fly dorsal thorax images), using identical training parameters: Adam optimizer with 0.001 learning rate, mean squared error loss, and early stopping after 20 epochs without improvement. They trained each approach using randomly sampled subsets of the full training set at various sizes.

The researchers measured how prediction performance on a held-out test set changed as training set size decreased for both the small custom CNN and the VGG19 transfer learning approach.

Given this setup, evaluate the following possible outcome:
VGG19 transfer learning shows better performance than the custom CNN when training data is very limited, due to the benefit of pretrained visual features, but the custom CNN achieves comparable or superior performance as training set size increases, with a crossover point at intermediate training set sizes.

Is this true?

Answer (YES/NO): NO